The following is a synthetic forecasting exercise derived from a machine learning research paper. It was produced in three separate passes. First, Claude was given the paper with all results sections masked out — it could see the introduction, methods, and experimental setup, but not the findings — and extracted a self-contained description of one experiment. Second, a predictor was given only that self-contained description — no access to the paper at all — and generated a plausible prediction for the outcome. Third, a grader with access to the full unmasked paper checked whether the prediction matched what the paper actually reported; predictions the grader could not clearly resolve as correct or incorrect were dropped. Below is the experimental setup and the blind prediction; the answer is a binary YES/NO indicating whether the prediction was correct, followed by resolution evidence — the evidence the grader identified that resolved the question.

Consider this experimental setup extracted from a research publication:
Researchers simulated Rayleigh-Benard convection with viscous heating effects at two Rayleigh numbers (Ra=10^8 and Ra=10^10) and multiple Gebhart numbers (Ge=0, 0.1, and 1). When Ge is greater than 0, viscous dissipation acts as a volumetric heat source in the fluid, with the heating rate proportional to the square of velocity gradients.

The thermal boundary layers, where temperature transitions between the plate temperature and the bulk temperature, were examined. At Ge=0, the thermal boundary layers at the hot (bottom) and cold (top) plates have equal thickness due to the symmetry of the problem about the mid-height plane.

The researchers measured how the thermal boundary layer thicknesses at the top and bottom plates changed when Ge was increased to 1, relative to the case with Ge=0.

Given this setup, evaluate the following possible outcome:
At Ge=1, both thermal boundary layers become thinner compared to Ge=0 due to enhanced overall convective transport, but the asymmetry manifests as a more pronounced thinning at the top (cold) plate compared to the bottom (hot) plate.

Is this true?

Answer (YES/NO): NO